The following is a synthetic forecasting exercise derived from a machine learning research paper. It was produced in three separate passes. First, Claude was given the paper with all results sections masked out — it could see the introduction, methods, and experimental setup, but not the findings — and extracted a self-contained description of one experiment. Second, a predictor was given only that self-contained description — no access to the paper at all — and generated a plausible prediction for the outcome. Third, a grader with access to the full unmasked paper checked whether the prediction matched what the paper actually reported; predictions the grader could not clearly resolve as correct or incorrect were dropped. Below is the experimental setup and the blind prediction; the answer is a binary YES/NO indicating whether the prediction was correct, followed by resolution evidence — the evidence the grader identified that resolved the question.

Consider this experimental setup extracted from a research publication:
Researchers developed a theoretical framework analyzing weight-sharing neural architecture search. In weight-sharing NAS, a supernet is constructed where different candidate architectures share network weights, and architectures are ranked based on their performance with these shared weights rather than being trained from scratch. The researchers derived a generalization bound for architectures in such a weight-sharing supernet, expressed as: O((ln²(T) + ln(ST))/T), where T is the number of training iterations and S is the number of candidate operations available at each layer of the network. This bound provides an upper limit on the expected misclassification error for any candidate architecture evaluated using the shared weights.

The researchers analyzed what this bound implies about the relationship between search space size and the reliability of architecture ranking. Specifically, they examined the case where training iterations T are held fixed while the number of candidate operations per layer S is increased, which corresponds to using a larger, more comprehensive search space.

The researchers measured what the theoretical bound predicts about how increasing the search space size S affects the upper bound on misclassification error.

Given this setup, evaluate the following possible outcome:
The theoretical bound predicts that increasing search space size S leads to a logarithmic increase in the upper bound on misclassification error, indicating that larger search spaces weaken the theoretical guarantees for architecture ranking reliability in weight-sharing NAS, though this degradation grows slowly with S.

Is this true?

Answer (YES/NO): YES